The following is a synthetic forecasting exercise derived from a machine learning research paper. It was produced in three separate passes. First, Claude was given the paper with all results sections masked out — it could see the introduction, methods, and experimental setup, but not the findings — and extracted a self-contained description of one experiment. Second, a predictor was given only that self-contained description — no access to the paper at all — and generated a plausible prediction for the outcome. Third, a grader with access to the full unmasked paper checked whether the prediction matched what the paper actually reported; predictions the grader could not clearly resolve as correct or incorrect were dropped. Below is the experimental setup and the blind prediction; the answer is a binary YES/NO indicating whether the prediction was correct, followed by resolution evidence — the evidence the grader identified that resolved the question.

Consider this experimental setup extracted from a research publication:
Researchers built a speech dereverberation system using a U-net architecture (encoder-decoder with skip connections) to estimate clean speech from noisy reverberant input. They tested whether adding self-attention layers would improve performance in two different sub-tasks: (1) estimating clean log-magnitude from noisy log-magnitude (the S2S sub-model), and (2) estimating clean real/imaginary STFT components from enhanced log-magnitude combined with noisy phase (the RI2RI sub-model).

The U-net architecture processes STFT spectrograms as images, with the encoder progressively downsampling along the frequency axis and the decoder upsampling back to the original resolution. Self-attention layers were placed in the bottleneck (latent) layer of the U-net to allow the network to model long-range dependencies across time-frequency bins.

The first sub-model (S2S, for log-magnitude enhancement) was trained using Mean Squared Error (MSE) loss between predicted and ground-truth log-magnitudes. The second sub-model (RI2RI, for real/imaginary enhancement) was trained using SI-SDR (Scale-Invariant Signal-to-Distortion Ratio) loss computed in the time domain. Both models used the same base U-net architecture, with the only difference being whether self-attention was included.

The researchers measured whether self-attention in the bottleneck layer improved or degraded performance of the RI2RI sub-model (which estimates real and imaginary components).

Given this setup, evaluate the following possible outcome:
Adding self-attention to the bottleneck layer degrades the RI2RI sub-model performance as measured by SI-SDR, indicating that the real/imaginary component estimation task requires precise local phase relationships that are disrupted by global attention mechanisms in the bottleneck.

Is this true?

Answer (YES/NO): YES